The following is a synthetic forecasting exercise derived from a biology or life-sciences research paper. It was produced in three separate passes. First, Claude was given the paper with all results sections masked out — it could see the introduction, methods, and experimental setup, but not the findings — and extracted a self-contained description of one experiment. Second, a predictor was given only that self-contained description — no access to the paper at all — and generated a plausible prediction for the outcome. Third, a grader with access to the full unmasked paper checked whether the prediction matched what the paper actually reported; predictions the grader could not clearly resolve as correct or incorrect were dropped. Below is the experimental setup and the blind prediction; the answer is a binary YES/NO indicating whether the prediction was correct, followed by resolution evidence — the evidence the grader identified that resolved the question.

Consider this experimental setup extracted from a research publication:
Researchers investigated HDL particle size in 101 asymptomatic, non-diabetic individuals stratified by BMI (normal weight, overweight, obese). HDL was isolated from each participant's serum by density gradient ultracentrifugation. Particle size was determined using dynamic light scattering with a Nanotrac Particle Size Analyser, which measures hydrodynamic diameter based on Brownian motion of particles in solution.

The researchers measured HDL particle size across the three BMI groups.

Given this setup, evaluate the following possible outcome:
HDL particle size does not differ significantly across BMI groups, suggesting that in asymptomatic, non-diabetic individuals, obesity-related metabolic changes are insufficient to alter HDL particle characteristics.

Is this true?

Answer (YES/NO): NO